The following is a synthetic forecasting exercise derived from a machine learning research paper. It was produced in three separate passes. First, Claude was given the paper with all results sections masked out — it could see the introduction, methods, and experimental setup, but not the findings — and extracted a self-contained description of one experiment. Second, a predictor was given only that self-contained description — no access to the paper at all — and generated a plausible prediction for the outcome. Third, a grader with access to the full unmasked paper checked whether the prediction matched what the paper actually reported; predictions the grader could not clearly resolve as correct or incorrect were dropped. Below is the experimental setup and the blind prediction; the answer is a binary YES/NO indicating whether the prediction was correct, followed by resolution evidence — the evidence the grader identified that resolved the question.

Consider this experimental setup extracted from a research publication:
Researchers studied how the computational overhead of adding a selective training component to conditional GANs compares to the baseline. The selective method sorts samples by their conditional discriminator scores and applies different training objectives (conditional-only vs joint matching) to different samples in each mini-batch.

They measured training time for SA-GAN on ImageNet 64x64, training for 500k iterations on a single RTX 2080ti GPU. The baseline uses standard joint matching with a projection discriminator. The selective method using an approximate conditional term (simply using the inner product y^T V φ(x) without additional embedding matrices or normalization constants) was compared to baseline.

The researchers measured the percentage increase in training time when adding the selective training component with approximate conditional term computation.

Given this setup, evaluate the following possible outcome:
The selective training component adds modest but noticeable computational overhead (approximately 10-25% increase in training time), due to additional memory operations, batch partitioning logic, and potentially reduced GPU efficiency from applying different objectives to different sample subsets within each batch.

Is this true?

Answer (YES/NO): NO